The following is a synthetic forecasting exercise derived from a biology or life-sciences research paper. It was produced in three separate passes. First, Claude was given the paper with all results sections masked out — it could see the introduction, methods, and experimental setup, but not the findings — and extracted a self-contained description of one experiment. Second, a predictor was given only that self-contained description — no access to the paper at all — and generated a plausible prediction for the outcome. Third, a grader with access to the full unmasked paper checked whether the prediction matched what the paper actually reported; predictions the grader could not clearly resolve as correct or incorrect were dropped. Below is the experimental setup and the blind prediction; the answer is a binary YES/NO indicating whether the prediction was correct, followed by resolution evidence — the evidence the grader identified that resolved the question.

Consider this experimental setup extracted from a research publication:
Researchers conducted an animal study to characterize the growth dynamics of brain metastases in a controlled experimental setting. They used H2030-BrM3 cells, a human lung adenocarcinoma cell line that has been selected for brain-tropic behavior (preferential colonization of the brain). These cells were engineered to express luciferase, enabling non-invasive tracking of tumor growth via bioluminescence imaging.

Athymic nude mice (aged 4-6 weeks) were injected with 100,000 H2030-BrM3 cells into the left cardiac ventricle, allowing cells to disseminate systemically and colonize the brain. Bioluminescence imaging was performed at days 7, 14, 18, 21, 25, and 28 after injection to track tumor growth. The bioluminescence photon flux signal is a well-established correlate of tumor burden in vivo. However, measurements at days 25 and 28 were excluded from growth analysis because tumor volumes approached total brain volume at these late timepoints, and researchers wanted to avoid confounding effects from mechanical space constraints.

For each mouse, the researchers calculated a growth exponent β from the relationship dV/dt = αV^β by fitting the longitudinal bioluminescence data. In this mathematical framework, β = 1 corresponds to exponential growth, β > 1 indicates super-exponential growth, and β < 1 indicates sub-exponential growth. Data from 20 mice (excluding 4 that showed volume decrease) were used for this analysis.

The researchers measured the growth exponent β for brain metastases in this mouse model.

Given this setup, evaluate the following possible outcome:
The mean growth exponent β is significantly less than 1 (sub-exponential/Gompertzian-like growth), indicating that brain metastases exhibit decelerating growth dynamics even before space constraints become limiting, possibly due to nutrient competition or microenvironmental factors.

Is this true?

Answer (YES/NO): NO